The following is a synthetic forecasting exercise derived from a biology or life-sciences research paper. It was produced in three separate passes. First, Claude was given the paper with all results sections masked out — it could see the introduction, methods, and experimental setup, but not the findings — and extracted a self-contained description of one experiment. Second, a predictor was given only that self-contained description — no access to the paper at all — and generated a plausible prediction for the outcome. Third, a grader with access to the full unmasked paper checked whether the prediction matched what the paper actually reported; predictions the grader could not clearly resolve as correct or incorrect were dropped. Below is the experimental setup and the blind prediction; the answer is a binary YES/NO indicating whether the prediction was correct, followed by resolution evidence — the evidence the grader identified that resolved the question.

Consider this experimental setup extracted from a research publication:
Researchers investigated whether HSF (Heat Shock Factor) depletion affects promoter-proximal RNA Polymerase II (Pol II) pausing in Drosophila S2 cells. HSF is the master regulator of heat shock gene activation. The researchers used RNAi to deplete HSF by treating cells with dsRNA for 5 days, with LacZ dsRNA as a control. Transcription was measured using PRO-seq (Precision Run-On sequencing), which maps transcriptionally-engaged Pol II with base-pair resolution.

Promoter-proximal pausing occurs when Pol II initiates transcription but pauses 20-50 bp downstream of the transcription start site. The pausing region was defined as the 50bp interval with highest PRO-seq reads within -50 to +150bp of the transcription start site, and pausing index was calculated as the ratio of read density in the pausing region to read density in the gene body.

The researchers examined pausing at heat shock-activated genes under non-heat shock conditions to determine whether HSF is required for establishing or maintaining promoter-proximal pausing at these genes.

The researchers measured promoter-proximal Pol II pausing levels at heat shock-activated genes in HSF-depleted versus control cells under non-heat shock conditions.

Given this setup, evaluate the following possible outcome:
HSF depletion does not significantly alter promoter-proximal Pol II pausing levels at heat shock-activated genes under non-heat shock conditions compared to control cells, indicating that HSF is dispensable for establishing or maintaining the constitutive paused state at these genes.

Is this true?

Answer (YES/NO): YES